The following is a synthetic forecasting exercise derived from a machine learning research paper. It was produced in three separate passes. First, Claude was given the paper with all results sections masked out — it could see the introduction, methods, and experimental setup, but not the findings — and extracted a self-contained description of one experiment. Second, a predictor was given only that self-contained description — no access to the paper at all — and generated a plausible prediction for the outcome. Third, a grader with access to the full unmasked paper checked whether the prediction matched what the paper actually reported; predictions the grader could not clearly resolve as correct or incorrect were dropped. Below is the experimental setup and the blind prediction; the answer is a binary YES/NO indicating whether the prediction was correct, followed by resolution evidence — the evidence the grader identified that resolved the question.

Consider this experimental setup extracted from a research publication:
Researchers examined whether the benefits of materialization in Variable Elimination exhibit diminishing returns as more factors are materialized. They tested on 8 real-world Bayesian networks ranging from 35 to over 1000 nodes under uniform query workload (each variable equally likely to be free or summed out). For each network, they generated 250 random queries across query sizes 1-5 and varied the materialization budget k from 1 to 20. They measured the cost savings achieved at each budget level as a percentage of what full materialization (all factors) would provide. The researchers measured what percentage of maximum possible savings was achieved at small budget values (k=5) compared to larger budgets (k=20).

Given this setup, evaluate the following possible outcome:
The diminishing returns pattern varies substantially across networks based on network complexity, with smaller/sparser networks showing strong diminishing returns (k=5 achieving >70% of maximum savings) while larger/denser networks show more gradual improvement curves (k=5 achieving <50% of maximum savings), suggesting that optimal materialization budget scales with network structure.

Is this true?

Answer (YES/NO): NO